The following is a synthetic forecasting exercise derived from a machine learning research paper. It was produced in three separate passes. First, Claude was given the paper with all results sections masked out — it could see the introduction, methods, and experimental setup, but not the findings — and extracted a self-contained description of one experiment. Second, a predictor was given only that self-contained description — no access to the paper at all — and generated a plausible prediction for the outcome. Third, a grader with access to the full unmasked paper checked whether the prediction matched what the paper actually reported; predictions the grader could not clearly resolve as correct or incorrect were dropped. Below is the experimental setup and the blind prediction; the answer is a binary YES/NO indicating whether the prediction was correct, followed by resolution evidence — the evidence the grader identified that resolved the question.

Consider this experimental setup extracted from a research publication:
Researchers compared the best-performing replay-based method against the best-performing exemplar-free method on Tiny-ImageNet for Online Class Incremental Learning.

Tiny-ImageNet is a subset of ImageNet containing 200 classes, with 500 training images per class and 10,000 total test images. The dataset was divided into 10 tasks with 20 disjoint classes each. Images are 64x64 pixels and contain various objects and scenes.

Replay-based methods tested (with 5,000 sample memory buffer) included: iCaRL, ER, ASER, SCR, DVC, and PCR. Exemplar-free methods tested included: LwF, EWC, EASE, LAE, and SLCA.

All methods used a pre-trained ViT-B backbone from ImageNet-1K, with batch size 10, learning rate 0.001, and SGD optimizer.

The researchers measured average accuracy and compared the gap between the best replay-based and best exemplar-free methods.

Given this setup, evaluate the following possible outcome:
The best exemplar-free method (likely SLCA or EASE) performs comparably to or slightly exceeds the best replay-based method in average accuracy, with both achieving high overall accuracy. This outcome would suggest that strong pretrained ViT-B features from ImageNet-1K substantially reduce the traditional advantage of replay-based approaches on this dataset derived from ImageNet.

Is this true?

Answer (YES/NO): YES